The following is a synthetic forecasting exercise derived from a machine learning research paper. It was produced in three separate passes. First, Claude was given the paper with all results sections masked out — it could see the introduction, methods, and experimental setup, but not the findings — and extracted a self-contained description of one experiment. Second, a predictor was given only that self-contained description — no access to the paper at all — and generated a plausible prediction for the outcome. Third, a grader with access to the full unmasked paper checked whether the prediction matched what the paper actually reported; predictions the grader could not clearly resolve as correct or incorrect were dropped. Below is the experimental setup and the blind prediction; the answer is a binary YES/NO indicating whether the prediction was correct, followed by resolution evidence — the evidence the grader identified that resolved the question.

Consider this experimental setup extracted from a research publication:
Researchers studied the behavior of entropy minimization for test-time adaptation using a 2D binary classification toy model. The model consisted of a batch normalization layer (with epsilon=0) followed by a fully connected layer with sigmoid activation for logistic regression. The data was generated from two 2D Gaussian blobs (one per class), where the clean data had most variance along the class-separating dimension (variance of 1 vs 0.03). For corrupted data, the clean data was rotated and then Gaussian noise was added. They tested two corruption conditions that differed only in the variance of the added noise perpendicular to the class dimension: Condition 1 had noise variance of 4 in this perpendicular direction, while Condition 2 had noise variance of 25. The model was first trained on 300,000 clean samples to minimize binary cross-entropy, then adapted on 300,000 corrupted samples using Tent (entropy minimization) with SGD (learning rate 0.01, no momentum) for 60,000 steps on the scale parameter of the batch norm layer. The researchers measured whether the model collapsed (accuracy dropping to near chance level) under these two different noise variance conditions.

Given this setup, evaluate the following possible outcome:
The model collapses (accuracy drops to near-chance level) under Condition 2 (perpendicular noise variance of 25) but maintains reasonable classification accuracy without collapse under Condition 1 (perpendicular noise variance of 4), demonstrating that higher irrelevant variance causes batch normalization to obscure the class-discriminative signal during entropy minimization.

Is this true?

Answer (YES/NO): YES